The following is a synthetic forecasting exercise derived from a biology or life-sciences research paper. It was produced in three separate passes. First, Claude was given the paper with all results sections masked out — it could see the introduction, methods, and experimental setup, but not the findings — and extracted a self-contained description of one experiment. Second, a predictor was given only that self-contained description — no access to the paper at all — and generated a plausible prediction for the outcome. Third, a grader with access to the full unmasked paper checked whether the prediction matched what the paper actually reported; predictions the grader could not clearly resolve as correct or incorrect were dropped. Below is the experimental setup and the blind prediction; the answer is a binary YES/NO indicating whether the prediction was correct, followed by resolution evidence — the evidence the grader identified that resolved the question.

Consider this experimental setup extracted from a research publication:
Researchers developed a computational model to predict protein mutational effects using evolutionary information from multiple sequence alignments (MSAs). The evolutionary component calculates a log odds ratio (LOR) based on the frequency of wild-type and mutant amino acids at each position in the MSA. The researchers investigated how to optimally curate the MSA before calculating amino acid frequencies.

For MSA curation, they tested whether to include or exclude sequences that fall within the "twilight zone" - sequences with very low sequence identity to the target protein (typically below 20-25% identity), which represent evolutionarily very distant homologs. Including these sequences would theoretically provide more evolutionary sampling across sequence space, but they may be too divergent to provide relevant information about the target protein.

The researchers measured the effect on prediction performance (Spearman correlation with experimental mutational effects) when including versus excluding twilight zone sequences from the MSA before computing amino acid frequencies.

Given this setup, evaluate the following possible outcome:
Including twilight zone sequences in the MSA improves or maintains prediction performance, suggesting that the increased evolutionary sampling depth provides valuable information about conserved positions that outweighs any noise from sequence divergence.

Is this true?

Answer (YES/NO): NO